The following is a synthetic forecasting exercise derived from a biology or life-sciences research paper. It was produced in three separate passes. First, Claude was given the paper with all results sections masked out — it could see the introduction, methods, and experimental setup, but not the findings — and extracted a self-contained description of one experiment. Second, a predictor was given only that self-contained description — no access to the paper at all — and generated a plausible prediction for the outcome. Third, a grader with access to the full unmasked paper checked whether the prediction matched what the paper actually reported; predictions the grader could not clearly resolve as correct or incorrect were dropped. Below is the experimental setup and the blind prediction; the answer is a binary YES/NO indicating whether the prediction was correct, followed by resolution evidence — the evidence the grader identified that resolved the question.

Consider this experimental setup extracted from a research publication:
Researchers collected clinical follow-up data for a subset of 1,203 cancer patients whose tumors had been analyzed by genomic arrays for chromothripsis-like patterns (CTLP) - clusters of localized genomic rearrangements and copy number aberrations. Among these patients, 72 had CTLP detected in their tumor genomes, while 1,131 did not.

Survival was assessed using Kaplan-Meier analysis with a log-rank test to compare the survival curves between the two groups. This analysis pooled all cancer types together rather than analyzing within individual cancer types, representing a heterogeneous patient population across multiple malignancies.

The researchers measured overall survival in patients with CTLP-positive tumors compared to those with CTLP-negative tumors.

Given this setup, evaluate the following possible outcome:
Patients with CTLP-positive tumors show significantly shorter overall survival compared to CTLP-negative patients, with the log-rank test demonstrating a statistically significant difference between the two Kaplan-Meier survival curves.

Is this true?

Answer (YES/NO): YES